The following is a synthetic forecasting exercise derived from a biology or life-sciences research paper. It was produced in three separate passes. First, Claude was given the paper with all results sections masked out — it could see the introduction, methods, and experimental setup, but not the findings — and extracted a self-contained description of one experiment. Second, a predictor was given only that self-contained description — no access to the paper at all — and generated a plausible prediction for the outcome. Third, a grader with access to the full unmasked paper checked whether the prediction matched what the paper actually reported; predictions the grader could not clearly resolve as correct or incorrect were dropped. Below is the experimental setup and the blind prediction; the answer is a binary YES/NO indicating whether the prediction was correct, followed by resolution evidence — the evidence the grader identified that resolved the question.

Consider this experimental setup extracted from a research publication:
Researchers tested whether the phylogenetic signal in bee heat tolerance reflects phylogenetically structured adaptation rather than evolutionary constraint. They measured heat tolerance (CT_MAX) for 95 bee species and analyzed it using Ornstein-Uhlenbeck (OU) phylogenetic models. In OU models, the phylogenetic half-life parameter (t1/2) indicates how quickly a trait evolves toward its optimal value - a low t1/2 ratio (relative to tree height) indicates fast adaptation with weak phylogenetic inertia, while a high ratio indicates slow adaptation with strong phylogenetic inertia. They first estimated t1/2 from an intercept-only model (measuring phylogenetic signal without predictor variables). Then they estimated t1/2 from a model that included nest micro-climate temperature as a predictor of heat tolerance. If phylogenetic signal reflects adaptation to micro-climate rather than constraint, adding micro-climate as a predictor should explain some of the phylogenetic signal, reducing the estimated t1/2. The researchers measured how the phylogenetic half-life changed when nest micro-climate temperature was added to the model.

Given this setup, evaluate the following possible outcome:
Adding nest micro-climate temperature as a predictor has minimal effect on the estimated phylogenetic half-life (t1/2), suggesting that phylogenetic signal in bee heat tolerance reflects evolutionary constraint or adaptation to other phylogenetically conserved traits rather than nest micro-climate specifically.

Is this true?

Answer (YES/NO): NO